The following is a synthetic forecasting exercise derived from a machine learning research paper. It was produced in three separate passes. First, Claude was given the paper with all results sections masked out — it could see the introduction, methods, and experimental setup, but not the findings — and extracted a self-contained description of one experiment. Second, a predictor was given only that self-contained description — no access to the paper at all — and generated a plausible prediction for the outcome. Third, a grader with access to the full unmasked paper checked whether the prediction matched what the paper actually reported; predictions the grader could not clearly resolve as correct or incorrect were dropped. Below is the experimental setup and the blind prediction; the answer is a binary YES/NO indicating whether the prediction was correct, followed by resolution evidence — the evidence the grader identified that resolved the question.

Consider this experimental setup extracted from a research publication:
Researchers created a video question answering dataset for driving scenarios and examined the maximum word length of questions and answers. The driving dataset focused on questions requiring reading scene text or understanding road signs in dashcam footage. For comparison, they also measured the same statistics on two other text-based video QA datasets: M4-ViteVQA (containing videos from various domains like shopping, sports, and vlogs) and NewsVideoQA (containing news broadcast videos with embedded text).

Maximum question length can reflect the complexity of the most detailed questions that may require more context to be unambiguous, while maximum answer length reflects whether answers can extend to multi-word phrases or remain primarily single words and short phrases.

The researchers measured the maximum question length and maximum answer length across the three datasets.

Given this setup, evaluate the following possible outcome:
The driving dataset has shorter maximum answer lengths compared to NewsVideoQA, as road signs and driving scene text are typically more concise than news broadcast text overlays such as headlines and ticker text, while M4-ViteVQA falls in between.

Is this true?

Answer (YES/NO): NO